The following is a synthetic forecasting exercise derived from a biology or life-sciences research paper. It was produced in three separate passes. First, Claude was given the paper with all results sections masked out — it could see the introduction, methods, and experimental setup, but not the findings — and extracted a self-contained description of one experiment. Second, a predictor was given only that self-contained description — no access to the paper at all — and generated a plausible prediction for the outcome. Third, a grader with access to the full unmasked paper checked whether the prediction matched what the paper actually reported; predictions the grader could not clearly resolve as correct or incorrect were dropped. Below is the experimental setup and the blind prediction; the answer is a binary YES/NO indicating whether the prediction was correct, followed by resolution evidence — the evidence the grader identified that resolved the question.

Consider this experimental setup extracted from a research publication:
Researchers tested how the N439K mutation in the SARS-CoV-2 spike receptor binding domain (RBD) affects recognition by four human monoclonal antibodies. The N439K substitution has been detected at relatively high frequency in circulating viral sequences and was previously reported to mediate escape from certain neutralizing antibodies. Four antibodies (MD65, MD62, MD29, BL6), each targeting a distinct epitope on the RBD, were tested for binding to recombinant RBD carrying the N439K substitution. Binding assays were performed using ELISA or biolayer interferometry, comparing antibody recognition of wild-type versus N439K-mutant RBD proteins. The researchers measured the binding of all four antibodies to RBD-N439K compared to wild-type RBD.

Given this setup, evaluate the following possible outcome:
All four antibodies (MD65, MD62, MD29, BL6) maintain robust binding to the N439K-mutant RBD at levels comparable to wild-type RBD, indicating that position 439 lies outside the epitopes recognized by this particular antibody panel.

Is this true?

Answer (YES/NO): YES